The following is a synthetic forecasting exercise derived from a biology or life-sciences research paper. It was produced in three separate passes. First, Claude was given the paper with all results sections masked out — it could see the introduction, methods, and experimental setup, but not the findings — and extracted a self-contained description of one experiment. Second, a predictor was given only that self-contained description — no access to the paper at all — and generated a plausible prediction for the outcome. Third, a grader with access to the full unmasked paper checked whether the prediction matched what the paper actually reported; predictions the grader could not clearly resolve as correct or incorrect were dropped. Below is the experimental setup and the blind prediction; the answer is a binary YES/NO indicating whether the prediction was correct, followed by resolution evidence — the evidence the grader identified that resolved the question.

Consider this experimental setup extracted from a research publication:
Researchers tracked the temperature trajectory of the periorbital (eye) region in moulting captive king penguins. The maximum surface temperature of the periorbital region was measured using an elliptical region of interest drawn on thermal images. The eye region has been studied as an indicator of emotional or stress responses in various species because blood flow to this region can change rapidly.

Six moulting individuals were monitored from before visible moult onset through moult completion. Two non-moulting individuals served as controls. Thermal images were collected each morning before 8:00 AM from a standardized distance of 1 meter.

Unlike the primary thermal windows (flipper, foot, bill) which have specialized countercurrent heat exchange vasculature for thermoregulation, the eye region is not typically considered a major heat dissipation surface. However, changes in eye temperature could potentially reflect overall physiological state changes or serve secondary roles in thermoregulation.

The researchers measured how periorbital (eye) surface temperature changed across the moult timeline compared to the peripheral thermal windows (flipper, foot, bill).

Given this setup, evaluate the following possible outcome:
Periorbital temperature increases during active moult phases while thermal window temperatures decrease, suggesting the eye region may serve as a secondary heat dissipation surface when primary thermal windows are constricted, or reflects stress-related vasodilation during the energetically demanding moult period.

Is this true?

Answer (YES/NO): NO